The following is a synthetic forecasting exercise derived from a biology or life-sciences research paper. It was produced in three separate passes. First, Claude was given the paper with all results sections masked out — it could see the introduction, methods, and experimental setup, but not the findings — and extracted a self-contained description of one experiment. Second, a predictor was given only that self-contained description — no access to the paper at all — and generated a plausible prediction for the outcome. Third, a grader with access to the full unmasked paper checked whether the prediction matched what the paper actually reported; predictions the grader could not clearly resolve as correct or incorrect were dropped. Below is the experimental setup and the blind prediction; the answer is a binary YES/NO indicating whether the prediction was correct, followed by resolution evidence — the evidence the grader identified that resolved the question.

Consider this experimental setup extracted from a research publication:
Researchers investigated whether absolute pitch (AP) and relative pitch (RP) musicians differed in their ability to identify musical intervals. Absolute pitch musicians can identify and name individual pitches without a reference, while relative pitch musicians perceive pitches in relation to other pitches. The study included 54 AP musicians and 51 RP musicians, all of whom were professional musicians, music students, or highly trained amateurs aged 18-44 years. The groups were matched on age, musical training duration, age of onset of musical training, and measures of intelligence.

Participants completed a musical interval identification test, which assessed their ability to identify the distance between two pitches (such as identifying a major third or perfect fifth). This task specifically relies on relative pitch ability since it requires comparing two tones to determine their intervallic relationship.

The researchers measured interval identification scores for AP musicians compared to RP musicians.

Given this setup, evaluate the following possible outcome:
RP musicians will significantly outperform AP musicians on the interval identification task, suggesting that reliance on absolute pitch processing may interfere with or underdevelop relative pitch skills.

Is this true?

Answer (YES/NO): NO